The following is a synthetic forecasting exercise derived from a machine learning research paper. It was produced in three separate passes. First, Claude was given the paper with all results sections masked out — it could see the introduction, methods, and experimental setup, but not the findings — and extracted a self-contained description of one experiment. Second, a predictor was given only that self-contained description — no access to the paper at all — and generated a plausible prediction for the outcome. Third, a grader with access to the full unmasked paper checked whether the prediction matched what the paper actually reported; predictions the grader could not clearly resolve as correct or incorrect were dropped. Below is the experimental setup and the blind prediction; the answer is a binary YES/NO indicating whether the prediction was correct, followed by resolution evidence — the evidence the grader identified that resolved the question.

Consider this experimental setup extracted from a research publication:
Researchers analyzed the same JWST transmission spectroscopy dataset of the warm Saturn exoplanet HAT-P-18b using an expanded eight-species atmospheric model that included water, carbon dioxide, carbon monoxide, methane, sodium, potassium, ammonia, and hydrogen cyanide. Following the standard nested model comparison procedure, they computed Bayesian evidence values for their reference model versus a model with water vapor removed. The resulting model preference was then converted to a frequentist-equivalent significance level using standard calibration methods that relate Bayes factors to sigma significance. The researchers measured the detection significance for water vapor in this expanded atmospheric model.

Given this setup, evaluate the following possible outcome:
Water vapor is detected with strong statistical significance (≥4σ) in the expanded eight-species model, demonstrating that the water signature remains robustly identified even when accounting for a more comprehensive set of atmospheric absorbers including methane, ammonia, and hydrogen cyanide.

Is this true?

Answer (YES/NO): NO